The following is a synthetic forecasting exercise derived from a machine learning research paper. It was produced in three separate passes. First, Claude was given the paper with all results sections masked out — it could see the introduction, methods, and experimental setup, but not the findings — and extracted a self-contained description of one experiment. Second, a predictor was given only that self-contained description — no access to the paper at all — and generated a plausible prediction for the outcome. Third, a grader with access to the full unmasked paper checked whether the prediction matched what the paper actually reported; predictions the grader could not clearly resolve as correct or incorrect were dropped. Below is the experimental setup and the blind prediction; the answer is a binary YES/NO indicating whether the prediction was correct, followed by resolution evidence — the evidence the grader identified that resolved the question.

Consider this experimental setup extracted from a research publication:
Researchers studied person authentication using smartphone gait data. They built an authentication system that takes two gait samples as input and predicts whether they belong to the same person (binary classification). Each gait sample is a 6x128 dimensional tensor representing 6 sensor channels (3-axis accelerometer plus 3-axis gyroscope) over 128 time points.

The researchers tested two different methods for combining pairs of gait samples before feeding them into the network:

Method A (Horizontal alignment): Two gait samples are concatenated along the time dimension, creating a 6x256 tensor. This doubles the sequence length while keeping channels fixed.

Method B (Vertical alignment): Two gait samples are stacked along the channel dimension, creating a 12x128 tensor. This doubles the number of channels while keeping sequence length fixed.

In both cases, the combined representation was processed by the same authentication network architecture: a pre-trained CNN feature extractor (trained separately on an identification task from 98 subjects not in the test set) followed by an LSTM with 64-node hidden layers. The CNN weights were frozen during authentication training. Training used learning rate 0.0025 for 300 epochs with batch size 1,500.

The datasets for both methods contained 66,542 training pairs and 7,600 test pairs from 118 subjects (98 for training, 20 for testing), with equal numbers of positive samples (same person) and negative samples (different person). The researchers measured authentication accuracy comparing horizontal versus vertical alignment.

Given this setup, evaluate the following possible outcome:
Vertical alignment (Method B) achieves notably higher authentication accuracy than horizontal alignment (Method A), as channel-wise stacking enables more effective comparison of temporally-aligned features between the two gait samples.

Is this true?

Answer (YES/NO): YES